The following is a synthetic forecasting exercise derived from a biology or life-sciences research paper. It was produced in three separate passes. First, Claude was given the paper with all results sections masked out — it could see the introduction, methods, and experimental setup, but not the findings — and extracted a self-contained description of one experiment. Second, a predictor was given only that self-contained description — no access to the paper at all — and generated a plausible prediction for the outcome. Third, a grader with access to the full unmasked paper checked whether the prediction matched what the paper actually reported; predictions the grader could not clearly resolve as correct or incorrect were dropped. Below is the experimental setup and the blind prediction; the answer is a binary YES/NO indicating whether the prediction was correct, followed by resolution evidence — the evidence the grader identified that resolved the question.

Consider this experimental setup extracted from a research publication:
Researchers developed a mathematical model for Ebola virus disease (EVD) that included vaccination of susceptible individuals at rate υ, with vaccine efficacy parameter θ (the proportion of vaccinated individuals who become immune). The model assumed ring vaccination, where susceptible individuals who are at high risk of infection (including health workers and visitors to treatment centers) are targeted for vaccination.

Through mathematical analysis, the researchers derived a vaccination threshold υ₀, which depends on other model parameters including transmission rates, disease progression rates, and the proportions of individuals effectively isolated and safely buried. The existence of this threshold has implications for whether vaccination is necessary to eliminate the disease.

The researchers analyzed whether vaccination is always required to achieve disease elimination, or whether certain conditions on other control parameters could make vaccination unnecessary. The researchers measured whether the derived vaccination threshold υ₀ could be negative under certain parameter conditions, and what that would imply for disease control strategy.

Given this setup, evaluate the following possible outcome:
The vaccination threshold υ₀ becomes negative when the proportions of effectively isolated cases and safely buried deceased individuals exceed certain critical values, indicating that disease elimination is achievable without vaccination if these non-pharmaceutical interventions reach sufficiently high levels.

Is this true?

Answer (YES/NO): YES